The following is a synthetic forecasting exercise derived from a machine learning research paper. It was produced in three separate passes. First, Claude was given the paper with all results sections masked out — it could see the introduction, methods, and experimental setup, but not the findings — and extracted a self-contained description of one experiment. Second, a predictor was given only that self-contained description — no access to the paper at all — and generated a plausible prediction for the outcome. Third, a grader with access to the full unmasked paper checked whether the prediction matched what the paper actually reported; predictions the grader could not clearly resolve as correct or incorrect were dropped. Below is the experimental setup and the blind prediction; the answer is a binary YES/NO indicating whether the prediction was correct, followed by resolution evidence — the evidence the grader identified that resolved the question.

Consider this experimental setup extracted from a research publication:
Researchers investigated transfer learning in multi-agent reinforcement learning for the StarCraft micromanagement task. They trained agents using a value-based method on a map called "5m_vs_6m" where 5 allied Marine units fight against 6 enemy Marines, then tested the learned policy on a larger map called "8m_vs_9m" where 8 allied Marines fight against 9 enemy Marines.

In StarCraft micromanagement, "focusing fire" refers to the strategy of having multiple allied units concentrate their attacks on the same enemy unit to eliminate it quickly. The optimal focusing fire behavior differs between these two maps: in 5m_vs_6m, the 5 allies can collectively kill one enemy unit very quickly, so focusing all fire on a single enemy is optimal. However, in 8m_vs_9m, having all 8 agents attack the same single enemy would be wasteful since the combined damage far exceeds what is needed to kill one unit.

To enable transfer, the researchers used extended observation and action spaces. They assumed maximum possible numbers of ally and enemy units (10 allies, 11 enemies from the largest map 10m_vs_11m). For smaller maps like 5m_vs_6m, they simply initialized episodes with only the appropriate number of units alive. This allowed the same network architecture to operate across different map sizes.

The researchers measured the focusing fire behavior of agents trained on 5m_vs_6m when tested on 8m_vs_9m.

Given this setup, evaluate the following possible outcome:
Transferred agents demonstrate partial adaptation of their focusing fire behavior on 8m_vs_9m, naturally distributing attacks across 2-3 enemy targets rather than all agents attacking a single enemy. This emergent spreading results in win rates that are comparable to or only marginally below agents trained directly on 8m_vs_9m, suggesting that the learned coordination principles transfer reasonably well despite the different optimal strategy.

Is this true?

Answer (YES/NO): NO